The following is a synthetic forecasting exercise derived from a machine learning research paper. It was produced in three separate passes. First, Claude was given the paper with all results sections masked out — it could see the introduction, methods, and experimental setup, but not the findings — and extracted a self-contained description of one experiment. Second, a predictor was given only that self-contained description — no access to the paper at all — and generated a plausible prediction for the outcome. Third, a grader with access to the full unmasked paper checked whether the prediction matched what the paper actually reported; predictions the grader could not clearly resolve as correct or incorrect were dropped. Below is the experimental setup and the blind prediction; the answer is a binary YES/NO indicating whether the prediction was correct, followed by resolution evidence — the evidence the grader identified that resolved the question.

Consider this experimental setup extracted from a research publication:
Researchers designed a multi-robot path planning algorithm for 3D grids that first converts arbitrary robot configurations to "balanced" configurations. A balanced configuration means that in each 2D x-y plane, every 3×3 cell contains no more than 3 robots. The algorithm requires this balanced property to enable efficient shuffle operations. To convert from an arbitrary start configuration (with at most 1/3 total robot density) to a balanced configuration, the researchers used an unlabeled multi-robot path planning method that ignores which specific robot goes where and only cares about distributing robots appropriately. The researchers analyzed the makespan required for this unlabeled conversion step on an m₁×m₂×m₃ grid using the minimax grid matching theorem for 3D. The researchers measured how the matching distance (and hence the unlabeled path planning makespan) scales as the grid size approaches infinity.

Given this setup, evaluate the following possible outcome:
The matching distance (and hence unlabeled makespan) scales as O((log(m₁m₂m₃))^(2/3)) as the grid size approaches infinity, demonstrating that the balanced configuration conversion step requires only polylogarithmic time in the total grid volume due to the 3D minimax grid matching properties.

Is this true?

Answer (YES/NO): NO